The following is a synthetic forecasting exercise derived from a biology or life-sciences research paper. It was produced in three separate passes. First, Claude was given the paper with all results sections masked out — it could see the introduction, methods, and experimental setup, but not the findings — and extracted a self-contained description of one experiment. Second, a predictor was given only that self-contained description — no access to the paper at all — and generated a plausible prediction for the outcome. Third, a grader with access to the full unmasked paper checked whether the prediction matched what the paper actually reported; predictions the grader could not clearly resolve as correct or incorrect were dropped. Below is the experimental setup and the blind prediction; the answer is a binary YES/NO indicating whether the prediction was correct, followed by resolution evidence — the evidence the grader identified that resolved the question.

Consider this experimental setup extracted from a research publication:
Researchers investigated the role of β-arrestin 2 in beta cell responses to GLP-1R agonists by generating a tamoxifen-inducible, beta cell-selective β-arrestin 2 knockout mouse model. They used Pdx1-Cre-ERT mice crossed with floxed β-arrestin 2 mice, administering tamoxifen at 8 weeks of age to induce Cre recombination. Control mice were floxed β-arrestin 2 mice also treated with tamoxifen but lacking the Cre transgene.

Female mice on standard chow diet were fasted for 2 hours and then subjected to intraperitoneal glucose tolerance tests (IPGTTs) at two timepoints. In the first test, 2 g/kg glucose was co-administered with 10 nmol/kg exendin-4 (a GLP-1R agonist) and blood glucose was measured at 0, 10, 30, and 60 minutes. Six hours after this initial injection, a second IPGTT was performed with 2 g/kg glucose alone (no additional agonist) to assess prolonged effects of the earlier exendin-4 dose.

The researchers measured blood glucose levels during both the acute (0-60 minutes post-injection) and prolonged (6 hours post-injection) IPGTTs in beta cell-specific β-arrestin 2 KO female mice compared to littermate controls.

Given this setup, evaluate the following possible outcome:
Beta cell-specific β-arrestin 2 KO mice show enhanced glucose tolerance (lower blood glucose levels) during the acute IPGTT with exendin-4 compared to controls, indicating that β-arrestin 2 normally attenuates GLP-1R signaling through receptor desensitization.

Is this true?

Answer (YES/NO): NO